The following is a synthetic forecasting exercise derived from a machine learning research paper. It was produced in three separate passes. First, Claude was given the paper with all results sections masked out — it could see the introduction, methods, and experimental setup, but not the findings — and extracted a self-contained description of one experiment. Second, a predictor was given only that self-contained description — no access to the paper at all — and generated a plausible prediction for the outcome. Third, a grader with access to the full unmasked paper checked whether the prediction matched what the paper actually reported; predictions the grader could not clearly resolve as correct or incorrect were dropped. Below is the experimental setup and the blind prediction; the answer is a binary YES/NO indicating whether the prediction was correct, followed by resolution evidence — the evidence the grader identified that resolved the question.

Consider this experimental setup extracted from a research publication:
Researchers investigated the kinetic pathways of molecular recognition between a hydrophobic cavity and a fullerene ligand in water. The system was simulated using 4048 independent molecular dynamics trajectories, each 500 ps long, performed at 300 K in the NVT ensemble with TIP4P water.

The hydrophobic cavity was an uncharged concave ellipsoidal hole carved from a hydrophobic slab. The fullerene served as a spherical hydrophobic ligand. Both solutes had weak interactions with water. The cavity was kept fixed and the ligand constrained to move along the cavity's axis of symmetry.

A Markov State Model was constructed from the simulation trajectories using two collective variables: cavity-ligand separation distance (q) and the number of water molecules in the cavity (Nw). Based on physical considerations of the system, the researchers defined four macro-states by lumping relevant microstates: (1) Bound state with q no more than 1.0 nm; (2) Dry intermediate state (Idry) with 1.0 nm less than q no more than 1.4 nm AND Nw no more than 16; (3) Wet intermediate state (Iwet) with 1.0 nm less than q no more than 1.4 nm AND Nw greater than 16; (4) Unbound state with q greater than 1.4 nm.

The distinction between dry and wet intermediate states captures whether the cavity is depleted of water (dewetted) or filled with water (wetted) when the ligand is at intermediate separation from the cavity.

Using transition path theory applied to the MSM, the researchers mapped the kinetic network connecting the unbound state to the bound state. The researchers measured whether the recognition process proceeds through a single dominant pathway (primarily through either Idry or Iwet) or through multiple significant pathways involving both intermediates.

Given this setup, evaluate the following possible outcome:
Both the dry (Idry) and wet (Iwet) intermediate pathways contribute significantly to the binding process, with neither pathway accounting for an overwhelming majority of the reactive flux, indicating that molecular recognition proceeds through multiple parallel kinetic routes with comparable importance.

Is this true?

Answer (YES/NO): NO